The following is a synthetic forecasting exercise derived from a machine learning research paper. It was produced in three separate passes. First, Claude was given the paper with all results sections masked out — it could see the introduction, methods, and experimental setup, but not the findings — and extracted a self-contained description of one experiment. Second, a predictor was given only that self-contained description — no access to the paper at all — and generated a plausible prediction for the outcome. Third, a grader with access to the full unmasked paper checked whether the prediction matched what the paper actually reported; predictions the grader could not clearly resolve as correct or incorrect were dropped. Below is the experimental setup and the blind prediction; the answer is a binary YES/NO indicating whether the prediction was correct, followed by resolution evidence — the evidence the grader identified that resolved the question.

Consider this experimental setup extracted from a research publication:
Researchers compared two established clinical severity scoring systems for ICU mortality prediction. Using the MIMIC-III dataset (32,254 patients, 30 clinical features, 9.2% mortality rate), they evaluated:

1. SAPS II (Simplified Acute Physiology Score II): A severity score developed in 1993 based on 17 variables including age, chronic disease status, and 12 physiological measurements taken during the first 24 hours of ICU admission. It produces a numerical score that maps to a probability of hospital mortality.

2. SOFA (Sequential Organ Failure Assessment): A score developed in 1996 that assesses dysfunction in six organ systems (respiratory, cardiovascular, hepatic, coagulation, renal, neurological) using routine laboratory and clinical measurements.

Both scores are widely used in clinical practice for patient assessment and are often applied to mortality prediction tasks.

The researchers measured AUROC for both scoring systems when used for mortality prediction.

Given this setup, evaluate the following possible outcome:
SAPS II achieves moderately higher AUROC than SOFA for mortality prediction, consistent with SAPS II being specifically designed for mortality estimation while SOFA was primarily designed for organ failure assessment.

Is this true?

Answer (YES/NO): YES